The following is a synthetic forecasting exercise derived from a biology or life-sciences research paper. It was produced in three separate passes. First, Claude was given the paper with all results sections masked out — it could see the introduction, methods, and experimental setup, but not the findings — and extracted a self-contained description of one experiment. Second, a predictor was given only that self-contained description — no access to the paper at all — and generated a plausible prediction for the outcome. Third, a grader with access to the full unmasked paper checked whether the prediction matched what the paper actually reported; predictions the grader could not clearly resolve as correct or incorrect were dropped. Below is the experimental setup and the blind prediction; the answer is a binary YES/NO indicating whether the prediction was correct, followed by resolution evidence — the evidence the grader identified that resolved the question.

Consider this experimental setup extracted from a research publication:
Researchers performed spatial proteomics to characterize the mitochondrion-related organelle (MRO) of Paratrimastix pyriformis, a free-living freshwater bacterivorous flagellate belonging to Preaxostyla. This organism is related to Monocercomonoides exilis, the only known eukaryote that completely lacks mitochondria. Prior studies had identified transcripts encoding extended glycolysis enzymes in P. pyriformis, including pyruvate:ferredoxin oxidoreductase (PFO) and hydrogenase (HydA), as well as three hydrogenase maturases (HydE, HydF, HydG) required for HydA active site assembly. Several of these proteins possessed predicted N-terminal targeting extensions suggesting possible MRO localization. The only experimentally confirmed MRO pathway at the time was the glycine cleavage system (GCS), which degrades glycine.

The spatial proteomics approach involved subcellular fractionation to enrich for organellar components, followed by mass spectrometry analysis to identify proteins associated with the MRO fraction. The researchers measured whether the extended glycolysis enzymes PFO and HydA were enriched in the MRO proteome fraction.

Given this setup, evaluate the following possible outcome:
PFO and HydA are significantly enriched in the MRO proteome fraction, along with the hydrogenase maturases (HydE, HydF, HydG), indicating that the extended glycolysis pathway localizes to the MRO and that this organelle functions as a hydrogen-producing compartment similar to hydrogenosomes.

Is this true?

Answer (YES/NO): NO